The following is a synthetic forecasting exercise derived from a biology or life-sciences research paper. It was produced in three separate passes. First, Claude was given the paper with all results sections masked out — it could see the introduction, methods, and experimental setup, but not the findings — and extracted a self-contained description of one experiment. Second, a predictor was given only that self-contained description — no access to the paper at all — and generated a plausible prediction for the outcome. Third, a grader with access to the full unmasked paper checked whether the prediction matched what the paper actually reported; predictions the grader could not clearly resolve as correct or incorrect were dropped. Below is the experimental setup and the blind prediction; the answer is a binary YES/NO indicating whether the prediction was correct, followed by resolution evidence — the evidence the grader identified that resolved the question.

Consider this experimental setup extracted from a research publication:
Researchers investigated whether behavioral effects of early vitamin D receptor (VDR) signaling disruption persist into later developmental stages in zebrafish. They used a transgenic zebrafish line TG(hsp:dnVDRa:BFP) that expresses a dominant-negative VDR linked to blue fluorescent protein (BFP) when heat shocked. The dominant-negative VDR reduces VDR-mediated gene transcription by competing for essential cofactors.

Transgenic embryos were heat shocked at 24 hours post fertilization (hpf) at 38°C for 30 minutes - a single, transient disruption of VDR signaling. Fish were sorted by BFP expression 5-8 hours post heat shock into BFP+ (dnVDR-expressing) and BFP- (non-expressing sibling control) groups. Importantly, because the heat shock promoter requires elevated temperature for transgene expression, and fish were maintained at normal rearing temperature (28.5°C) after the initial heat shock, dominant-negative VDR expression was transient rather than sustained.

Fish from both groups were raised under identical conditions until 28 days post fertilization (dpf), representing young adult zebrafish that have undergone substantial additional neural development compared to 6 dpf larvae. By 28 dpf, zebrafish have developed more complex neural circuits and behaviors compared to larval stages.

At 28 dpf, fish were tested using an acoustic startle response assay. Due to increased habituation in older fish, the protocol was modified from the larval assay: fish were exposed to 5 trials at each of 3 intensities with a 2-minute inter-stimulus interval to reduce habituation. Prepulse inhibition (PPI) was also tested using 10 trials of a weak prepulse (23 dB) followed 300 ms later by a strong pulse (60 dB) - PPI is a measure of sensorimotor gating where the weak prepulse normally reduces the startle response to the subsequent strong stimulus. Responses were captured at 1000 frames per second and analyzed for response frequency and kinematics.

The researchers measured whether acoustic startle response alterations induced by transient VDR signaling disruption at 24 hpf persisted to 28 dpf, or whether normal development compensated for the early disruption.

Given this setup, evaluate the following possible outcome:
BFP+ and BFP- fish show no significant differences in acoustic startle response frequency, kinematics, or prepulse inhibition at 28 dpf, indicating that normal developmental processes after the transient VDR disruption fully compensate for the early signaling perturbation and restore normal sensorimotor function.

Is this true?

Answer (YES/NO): NO